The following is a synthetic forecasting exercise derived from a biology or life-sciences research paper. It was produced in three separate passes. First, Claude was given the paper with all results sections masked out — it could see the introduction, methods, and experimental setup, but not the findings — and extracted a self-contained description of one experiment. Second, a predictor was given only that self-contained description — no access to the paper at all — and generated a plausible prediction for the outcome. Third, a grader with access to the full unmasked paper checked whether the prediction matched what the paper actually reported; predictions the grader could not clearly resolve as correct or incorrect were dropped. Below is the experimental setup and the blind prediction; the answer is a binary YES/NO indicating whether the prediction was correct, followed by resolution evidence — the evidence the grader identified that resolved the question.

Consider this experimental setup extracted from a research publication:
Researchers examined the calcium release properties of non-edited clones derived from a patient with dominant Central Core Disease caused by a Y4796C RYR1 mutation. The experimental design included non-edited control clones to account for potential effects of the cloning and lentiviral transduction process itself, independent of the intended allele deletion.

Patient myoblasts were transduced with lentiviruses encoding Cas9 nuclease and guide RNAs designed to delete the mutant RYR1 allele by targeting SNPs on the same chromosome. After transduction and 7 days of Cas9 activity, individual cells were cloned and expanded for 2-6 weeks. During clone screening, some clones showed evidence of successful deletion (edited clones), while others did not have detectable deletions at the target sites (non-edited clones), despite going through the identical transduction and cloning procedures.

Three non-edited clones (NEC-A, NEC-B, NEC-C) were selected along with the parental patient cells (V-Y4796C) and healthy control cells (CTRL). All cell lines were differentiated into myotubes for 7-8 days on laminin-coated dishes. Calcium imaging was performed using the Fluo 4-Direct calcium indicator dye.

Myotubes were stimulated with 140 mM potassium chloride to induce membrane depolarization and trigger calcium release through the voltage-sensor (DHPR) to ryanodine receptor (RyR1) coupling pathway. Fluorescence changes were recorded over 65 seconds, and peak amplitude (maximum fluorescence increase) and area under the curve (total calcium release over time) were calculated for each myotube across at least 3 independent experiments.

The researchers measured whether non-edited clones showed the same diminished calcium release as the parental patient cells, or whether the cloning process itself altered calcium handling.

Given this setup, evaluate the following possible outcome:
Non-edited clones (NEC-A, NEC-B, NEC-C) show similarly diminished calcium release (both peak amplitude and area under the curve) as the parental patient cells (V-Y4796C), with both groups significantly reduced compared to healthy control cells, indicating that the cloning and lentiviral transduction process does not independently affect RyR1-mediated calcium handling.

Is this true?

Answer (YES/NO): YES